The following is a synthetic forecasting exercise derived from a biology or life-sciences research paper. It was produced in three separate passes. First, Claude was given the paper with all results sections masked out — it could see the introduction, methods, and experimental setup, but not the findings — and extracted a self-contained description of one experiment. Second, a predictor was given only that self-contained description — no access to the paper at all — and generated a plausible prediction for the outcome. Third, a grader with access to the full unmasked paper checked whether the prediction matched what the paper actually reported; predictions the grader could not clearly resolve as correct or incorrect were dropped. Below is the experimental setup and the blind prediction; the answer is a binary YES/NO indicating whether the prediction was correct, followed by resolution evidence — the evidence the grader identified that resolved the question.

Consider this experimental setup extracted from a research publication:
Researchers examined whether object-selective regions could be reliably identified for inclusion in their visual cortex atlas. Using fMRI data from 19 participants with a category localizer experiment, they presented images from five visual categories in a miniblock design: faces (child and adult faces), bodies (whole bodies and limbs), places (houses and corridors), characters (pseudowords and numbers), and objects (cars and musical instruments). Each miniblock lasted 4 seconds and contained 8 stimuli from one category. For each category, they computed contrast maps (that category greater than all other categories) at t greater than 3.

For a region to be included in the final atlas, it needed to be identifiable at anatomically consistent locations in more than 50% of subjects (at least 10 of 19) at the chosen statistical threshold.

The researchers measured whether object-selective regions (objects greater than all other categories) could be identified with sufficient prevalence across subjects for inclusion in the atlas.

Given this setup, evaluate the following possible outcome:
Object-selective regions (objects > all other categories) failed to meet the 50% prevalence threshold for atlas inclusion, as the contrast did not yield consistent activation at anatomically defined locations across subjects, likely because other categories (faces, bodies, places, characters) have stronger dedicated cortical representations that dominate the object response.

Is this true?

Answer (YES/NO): YES